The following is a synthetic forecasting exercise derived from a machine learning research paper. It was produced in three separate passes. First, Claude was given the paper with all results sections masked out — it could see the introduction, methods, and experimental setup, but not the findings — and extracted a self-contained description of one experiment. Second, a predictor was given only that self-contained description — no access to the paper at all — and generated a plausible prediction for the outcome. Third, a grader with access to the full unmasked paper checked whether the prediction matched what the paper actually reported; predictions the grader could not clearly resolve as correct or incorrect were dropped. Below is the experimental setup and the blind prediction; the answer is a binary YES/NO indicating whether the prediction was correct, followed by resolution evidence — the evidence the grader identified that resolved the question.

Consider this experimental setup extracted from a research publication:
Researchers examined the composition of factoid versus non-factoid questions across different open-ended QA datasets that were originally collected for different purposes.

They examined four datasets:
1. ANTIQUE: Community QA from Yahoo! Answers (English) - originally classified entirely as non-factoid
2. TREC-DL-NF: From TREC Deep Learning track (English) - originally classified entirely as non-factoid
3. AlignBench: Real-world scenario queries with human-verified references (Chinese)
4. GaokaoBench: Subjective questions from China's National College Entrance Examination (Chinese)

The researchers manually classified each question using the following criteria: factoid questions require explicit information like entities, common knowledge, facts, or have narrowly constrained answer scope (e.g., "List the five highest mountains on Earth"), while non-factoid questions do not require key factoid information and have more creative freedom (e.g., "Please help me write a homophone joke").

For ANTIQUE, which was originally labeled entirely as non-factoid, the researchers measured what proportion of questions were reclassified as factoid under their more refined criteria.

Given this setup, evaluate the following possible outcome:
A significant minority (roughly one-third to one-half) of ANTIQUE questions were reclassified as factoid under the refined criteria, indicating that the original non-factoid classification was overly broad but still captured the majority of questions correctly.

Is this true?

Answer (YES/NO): NO